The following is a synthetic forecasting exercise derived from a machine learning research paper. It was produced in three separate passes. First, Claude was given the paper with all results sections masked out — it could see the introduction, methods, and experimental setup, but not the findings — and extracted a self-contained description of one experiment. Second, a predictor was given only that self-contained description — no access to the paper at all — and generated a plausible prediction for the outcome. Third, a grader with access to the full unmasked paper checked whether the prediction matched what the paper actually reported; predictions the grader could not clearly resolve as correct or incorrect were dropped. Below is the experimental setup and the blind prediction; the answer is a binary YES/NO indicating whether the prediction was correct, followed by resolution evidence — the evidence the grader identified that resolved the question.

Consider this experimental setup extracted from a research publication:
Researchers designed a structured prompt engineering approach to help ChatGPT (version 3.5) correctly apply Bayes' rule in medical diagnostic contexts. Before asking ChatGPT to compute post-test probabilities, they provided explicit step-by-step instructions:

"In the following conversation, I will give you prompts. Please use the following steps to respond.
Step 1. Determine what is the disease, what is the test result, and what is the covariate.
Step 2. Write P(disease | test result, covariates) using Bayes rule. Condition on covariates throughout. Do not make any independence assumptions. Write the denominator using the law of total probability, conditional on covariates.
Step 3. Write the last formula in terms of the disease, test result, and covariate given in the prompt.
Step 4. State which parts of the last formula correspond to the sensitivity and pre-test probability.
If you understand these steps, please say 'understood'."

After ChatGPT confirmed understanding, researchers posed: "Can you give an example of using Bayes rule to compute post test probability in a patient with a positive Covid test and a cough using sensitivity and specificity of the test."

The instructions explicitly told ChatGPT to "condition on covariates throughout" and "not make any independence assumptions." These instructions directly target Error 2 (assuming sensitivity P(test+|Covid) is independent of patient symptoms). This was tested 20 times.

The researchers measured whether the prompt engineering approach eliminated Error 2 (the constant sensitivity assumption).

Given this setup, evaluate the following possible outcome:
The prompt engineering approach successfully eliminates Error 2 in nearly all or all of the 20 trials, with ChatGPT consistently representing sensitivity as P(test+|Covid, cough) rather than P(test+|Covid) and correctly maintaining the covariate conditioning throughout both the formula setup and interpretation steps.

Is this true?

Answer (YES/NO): YES